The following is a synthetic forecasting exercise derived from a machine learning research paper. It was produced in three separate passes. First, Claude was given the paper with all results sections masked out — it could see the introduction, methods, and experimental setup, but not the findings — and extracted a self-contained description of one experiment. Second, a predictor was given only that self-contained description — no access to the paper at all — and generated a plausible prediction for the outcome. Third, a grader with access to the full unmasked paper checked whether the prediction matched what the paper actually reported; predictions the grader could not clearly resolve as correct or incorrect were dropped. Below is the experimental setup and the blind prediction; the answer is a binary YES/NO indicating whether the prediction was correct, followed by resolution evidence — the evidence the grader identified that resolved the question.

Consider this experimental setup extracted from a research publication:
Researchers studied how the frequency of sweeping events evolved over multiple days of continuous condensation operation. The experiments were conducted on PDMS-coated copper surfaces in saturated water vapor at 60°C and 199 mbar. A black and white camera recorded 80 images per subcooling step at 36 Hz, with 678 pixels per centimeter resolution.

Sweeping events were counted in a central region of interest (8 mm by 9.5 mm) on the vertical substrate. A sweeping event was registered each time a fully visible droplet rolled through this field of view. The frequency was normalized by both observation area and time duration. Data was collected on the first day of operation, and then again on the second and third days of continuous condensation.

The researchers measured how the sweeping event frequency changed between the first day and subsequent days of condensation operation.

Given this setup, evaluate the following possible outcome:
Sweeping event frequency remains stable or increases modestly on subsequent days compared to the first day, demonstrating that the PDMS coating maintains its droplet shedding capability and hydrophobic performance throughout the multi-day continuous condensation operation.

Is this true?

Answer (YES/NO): NO